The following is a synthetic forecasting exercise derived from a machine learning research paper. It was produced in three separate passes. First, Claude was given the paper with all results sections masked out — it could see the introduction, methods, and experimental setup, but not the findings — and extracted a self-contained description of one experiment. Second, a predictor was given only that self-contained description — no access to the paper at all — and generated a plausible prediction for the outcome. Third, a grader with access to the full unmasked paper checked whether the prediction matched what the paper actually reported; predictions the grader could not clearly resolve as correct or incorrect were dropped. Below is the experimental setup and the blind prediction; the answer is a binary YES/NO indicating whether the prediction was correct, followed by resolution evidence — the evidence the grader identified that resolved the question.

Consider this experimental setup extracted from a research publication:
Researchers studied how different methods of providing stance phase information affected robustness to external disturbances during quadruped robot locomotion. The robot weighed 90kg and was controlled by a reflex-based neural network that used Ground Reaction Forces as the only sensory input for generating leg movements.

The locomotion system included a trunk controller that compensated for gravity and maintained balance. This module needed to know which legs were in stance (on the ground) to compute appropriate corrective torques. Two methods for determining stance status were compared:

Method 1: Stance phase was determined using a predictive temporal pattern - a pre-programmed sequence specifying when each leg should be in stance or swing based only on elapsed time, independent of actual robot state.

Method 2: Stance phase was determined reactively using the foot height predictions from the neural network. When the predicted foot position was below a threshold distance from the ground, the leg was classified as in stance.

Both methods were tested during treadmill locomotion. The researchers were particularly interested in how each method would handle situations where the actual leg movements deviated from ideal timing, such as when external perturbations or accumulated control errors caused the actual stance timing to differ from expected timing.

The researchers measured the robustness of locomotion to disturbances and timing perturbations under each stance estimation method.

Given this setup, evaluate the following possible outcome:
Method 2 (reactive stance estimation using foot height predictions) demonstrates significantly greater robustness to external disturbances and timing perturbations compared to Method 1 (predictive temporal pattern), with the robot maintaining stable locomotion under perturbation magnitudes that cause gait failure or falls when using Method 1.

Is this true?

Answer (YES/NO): NO